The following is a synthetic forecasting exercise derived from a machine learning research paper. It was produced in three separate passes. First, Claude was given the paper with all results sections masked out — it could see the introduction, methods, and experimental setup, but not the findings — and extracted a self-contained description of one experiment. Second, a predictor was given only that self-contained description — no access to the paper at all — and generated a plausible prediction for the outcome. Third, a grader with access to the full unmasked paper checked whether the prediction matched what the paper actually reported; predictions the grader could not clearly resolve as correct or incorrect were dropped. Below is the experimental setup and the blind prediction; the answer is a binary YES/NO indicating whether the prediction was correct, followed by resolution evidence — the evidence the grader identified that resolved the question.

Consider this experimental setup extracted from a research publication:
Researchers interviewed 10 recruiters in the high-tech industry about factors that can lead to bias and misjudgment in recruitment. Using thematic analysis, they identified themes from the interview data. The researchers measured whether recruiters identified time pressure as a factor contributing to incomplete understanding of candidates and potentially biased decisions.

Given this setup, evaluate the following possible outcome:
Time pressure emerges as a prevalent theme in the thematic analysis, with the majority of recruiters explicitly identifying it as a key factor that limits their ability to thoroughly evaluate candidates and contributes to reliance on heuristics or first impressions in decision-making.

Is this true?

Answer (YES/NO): YES